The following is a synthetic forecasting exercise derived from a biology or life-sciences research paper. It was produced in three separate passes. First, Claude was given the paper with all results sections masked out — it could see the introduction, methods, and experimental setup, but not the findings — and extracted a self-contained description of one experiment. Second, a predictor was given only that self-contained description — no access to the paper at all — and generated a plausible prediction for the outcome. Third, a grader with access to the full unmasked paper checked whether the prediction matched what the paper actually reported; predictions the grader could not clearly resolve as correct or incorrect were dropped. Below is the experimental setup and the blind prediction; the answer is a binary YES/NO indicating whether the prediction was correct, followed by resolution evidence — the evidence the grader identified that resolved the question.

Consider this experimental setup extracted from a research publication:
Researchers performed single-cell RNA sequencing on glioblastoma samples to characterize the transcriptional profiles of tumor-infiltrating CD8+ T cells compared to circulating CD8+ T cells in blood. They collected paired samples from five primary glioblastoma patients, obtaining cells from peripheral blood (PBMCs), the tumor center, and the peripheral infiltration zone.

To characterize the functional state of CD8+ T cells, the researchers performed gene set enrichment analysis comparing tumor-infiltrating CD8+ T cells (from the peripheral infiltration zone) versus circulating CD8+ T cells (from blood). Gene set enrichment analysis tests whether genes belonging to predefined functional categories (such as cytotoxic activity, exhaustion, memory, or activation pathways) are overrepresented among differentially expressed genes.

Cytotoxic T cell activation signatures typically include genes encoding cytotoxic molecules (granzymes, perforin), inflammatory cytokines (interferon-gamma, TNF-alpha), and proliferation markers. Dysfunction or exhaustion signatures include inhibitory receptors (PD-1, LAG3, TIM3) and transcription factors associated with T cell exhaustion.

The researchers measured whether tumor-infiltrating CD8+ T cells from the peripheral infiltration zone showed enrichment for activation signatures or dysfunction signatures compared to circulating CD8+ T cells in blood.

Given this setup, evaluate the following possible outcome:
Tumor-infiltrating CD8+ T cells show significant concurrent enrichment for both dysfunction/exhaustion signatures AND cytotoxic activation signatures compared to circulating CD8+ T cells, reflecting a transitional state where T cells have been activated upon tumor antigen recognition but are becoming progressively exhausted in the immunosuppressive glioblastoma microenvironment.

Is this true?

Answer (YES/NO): NO